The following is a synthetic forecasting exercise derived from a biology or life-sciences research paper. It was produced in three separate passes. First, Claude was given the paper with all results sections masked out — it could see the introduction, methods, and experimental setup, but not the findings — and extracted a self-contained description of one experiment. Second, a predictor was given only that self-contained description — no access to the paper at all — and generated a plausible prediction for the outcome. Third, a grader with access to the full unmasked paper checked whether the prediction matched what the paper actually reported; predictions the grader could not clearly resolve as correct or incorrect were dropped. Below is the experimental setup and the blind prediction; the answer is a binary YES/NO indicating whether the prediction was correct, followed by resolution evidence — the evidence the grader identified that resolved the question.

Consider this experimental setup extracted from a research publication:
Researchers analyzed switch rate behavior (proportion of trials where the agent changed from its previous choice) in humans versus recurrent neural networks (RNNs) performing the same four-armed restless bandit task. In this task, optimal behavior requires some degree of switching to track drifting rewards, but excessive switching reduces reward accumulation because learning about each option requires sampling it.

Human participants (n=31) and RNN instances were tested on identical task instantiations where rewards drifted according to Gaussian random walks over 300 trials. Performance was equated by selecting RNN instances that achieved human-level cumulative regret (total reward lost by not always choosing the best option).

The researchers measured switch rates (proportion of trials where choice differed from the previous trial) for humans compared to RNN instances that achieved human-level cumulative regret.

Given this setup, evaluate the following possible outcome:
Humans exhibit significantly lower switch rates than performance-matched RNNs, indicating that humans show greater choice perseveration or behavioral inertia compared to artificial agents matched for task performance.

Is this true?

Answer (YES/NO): NO